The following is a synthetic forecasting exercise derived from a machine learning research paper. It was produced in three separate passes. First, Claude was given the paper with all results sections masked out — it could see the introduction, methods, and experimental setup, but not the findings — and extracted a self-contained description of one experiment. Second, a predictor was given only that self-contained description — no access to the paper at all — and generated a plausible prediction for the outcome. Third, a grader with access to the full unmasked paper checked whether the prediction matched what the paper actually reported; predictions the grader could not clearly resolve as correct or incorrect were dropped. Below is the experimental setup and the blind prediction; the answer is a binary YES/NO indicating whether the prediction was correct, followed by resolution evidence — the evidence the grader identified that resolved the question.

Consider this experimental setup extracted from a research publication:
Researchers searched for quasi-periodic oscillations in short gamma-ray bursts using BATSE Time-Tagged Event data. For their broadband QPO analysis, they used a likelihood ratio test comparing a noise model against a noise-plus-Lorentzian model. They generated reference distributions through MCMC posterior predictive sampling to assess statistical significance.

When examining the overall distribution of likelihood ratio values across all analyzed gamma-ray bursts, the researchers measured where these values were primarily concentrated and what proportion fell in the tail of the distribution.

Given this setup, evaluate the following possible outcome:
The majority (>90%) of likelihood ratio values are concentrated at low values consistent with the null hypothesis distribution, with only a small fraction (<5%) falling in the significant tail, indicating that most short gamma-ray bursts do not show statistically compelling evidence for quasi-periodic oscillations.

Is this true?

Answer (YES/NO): YES